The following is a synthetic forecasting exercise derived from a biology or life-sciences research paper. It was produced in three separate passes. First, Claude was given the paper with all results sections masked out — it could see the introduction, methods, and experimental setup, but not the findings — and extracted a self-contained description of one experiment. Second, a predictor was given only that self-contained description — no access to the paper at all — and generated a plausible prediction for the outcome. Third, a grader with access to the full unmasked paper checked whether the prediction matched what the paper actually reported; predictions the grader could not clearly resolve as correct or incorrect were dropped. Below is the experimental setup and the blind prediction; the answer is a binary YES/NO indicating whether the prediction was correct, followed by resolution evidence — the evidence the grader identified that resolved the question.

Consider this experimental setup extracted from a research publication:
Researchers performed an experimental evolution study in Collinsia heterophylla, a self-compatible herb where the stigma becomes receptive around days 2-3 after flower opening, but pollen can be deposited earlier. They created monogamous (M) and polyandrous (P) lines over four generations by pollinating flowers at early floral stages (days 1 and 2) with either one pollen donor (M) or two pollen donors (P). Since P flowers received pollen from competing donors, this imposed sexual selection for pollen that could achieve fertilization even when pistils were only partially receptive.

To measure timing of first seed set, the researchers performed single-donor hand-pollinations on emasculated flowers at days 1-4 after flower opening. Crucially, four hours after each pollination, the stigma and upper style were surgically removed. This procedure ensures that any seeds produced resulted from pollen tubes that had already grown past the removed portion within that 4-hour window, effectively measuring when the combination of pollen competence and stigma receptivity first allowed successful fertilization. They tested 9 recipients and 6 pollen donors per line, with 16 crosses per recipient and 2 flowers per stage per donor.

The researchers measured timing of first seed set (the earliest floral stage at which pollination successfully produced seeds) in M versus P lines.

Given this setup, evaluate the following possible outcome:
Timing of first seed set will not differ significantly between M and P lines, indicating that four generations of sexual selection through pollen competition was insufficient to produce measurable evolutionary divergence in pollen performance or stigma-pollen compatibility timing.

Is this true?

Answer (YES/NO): NO